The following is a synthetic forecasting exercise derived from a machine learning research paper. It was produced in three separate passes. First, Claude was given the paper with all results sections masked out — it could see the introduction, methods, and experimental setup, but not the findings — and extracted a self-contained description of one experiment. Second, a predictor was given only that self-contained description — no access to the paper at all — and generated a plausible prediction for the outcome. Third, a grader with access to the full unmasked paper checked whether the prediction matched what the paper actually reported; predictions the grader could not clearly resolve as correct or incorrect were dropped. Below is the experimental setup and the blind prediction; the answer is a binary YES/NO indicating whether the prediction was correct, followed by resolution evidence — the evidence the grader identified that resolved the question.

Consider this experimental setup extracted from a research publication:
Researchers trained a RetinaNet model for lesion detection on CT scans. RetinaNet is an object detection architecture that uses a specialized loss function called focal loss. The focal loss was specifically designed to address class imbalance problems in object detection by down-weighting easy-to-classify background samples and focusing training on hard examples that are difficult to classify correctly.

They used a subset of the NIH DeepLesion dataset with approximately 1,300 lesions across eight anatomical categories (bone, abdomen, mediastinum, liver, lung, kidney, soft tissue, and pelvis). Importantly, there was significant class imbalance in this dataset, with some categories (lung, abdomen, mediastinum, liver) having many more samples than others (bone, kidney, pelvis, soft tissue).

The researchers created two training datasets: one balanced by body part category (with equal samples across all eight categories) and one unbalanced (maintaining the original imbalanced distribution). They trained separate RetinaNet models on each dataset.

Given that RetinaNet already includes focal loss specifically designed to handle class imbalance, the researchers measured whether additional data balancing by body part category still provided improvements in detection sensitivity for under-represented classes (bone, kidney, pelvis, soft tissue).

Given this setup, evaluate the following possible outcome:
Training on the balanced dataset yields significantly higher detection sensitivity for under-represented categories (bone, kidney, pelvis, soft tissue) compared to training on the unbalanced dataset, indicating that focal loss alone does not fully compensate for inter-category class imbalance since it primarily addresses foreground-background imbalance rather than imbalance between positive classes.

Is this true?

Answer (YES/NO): YES